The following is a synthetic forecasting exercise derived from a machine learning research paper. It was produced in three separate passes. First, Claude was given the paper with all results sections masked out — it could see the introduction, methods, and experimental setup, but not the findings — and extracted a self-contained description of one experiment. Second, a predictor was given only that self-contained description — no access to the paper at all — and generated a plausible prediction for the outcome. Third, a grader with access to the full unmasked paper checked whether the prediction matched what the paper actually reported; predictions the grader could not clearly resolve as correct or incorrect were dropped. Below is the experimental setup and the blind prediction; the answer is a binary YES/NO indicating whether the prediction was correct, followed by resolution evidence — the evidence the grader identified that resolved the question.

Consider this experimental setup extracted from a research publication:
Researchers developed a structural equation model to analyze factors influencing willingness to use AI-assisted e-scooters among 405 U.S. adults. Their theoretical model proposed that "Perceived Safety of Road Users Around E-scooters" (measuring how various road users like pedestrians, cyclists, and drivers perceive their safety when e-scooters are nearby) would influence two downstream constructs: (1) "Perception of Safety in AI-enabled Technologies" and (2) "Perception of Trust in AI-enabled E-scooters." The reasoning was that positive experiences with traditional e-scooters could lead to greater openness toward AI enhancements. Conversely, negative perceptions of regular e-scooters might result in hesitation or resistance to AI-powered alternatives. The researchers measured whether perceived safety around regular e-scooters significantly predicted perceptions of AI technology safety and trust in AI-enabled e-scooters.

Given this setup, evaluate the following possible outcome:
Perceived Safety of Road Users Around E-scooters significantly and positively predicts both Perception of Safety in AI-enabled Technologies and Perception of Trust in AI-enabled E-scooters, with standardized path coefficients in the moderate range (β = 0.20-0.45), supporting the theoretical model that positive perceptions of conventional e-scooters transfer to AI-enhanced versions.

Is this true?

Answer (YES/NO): NO